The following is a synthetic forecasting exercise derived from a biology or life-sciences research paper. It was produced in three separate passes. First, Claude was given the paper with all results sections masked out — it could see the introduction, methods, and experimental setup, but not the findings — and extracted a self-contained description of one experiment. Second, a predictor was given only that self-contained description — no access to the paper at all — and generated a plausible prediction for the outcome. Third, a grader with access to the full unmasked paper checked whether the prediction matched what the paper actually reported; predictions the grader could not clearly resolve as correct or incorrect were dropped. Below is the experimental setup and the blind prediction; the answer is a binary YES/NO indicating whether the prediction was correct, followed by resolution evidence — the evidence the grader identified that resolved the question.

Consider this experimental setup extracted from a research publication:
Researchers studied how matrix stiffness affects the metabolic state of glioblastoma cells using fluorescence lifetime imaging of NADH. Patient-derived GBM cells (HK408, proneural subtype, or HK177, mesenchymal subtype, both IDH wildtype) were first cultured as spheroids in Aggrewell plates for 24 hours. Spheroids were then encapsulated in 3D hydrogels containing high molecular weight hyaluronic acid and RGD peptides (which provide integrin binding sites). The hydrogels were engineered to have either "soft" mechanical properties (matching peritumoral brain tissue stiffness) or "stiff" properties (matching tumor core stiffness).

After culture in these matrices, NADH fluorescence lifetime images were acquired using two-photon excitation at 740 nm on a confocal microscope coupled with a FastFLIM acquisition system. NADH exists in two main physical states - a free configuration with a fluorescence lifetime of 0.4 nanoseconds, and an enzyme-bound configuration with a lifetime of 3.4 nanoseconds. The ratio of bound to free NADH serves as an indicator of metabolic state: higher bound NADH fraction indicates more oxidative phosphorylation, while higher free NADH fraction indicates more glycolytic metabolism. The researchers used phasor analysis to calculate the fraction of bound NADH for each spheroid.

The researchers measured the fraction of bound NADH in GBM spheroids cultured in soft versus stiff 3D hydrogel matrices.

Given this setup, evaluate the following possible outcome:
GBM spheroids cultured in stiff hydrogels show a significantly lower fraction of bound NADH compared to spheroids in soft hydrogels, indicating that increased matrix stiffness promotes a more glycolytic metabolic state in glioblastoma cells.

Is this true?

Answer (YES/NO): NO